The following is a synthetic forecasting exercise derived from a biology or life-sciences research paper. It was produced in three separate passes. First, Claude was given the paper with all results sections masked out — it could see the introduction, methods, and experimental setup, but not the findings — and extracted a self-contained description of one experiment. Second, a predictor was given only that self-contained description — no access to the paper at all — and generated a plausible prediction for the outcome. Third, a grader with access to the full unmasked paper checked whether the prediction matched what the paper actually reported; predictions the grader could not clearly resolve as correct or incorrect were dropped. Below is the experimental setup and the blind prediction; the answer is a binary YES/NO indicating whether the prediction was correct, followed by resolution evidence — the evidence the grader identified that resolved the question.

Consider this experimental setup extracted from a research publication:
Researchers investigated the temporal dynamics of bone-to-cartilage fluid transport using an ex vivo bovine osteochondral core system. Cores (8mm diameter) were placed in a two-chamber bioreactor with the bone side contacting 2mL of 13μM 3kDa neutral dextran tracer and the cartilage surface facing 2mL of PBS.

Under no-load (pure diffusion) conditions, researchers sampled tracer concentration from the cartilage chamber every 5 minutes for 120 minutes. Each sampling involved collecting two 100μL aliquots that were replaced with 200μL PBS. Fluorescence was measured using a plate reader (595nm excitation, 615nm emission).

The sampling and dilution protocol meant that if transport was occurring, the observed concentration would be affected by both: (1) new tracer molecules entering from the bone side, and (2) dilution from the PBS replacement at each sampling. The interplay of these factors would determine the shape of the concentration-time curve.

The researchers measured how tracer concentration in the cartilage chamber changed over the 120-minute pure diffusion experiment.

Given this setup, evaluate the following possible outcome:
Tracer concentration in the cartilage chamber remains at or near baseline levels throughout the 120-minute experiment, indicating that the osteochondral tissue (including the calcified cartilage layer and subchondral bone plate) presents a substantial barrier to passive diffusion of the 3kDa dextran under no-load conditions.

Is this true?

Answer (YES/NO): NO